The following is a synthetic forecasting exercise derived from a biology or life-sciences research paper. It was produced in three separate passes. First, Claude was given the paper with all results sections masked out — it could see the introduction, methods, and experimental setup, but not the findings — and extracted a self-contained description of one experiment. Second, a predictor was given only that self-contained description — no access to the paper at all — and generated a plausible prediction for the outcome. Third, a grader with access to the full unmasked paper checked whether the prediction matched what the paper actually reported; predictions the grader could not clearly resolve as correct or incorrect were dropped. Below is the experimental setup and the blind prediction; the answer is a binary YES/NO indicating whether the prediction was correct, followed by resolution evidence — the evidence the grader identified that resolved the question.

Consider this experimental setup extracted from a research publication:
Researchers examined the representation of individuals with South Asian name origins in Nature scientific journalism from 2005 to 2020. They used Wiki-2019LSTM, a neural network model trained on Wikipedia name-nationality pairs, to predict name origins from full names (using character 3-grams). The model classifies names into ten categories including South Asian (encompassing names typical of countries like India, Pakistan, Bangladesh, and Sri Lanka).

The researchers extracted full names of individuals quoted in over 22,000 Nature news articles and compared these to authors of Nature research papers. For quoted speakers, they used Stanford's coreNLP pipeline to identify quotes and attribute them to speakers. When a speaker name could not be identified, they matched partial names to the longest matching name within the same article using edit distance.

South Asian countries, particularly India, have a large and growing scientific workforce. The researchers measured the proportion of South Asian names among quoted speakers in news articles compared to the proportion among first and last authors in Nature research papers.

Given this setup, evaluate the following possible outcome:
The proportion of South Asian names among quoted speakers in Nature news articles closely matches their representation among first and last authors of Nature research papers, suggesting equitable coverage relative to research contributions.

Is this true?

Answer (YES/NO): YES